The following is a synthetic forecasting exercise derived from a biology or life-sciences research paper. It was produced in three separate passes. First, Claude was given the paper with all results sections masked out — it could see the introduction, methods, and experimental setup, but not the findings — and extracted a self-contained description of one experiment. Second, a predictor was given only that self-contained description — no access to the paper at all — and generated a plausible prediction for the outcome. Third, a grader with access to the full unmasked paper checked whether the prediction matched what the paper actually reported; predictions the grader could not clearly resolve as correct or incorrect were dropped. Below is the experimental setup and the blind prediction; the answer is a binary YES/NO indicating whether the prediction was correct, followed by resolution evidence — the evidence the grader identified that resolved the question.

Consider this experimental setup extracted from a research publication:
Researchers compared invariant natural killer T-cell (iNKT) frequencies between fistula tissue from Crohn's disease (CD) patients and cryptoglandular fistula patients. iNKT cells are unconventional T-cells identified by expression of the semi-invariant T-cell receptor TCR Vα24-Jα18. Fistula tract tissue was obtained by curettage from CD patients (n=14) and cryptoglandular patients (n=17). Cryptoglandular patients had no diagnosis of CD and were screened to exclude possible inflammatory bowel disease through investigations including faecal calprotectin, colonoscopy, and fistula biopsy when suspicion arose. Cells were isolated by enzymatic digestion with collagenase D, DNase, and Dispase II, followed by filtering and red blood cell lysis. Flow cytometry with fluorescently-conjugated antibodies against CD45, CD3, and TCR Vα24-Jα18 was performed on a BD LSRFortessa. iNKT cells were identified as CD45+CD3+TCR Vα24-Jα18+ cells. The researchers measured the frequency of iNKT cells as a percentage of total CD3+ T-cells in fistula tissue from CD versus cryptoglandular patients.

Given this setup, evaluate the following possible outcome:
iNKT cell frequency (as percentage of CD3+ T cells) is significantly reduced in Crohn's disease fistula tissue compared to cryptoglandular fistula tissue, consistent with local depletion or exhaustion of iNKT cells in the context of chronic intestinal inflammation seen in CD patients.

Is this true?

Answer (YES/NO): NO